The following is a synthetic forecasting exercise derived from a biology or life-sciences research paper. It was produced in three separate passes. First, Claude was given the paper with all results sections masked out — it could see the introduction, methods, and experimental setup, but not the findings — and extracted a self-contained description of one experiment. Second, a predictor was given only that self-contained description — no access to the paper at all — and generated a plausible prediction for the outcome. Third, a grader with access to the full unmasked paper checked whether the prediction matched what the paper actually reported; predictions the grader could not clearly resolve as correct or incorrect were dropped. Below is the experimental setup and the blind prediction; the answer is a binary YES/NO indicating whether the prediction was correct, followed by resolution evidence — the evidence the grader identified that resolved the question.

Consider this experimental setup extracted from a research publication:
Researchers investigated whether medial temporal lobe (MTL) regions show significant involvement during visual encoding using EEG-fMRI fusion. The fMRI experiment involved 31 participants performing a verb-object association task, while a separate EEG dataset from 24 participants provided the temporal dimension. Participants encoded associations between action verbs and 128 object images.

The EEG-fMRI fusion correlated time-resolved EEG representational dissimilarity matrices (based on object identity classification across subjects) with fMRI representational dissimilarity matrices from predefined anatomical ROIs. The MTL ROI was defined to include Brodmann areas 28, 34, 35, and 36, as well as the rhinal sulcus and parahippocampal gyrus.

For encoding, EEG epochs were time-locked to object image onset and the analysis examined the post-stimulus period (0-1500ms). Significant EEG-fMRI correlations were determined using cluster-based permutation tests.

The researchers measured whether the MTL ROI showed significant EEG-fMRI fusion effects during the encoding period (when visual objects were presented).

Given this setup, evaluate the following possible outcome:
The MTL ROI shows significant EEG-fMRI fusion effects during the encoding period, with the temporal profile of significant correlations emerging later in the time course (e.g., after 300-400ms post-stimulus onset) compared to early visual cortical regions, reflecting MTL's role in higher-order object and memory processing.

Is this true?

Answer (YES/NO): NO